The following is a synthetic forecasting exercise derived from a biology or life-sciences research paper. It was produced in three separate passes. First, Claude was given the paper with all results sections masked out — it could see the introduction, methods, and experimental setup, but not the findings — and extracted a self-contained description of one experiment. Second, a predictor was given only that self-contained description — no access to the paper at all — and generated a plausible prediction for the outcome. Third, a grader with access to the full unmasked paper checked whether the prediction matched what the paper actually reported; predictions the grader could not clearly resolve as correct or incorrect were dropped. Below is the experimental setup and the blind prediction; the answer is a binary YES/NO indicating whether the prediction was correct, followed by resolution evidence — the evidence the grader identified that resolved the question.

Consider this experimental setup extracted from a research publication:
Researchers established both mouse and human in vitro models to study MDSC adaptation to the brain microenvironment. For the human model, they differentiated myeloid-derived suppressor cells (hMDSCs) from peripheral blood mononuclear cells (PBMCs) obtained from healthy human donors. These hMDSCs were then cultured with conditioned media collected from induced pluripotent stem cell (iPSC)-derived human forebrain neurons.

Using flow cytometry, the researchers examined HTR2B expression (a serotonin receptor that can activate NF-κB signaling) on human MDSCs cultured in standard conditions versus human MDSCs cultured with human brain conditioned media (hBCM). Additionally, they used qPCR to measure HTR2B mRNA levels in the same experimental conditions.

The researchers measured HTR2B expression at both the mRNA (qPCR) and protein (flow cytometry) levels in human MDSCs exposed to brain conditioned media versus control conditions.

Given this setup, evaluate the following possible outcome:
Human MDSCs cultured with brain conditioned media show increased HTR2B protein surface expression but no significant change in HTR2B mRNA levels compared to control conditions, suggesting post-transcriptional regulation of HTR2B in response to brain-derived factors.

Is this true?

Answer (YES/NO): NO